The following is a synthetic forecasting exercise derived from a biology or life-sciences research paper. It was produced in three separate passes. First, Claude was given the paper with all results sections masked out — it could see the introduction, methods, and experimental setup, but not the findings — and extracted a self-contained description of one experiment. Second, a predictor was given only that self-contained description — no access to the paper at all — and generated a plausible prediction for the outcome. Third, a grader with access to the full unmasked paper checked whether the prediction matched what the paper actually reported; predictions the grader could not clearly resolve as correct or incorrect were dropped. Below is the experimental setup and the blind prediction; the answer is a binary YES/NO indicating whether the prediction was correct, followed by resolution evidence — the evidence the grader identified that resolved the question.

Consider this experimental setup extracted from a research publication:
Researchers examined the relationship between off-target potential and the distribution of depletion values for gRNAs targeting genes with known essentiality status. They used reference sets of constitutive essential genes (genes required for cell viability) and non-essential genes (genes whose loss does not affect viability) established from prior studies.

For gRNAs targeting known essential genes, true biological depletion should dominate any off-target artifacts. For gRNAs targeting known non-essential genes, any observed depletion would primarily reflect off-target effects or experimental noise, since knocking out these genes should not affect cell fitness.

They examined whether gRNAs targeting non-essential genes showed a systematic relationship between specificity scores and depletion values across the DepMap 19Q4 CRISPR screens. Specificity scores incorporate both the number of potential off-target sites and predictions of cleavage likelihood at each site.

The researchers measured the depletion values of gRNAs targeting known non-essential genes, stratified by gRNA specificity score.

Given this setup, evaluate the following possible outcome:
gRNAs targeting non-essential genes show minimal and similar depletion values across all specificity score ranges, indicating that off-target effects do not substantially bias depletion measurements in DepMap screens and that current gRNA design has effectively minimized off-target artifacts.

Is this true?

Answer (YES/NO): NO